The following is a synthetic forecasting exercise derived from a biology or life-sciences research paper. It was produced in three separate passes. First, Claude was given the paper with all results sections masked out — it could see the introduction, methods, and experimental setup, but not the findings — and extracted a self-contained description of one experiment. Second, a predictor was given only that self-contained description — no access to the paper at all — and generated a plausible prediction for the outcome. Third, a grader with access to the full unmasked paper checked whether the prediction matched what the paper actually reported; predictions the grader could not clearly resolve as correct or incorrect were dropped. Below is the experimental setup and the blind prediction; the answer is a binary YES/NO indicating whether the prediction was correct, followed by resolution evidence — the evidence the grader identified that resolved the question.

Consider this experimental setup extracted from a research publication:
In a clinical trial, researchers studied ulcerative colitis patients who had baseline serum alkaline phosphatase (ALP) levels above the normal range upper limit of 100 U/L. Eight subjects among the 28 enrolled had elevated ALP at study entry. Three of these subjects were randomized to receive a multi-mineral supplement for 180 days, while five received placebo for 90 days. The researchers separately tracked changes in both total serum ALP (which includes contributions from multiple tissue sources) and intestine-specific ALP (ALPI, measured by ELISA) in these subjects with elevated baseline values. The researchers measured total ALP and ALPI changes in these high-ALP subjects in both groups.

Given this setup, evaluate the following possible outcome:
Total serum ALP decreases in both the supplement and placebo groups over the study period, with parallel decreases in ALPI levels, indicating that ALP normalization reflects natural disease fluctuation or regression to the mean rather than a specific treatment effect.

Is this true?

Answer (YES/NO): NO